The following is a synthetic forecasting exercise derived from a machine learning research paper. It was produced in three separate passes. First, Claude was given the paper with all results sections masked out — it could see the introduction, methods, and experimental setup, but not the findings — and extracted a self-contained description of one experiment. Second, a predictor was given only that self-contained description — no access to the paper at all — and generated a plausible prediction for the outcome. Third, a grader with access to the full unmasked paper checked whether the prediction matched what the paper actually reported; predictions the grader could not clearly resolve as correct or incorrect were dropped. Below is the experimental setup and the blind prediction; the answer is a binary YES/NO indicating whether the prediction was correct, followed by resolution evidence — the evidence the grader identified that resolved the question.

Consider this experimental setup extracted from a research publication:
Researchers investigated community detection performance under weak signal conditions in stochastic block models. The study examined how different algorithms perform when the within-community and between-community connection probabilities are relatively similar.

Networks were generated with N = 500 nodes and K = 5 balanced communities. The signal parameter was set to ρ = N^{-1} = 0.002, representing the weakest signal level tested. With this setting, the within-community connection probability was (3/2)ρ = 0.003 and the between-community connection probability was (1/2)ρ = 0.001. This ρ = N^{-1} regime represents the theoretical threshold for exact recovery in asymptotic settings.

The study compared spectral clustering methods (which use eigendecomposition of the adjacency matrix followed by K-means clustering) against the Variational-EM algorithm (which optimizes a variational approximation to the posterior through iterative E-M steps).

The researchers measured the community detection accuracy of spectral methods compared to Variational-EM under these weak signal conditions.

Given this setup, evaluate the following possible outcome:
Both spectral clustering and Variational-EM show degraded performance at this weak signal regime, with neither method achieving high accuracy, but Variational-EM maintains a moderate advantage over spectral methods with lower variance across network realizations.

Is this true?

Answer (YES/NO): NO